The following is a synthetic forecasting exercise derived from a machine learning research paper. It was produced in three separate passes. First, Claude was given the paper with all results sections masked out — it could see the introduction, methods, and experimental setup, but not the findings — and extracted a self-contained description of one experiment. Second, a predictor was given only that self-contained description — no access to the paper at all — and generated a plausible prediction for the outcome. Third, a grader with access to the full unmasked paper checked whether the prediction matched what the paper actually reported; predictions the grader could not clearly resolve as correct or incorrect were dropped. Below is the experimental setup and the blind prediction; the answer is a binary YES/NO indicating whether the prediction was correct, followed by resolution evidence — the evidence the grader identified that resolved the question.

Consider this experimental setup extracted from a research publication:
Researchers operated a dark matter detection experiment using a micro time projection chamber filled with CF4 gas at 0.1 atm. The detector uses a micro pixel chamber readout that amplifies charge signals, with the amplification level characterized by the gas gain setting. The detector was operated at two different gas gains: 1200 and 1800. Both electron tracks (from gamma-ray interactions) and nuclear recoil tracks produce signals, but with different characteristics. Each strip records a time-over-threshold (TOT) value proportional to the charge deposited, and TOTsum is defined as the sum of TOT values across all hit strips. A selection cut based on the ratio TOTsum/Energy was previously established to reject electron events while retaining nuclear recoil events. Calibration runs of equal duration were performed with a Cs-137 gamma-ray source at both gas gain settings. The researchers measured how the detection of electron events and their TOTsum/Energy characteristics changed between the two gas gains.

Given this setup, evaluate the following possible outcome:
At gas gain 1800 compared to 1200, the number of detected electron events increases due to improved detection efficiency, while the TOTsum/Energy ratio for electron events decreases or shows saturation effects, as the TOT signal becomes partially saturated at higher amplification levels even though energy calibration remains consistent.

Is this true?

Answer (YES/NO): NO